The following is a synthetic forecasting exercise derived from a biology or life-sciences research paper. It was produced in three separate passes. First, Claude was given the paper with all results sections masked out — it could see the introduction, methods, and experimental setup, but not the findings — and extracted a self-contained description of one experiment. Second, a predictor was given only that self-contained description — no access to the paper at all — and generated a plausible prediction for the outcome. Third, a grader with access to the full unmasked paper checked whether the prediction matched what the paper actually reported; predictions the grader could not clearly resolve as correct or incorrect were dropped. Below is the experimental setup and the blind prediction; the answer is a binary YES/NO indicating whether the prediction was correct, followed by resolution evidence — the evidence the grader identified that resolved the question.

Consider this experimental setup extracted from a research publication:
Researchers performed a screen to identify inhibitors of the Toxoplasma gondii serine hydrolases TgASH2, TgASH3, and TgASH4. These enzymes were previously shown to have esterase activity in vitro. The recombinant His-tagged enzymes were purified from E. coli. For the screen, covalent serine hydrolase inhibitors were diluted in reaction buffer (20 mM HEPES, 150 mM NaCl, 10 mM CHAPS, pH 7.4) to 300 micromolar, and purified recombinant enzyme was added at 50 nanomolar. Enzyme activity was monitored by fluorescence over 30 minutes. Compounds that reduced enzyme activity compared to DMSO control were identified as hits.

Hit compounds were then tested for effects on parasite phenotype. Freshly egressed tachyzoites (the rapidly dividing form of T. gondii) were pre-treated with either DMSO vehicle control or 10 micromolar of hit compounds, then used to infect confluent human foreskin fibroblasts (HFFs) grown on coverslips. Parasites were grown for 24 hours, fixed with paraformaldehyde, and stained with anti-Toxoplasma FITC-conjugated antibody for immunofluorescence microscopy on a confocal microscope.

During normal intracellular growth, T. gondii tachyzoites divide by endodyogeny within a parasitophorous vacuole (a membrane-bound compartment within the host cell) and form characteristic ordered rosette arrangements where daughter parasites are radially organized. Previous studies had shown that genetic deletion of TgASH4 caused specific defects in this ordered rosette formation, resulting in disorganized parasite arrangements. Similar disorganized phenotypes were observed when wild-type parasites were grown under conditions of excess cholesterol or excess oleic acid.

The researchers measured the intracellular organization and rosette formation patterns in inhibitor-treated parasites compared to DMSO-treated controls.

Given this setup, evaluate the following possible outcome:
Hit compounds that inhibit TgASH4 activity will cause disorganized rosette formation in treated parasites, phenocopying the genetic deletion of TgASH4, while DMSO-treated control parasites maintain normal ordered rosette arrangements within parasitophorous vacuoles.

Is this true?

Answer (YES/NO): YES